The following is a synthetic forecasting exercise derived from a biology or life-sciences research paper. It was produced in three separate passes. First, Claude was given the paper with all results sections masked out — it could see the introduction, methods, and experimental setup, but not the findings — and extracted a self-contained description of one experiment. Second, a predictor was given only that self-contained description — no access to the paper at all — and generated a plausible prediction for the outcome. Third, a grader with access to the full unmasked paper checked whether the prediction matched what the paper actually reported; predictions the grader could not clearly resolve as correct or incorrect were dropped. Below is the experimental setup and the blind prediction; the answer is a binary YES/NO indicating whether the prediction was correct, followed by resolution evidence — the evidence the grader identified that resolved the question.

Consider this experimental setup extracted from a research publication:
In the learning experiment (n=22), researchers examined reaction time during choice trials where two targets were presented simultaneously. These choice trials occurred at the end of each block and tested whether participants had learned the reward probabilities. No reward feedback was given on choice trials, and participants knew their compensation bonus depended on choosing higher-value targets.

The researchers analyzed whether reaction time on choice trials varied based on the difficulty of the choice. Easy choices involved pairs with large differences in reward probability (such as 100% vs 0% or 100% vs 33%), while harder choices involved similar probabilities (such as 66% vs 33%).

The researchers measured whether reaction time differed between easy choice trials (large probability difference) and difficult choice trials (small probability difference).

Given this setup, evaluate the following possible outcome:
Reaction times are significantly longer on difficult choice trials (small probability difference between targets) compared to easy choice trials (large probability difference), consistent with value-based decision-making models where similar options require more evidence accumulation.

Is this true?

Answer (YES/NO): YES